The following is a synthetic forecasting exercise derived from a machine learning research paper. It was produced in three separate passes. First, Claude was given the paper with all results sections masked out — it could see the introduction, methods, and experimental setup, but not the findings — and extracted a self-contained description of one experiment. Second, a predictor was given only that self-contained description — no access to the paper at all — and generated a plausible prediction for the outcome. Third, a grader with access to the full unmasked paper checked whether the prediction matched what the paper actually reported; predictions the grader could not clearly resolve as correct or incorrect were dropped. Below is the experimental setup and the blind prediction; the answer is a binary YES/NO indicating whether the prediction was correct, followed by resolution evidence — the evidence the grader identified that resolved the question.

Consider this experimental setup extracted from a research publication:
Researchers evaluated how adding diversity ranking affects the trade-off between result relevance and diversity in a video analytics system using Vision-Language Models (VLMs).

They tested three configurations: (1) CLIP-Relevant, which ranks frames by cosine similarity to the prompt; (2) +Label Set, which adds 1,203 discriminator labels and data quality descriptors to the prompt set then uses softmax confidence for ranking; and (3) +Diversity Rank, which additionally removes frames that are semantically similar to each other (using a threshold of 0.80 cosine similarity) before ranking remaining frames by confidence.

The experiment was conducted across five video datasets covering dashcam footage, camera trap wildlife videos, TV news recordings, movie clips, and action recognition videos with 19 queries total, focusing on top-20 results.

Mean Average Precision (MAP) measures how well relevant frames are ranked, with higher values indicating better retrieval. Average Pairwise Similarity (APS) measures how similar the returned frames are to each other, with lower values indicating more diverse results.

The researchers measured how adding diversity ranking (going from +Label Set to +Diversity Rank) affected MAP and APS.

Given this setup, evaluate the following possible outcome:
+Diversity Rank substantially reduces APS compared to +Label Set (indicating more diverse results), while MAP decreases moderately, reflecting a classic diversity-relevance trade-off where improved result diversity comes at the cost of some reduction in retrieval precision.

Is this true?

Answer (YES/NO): NO